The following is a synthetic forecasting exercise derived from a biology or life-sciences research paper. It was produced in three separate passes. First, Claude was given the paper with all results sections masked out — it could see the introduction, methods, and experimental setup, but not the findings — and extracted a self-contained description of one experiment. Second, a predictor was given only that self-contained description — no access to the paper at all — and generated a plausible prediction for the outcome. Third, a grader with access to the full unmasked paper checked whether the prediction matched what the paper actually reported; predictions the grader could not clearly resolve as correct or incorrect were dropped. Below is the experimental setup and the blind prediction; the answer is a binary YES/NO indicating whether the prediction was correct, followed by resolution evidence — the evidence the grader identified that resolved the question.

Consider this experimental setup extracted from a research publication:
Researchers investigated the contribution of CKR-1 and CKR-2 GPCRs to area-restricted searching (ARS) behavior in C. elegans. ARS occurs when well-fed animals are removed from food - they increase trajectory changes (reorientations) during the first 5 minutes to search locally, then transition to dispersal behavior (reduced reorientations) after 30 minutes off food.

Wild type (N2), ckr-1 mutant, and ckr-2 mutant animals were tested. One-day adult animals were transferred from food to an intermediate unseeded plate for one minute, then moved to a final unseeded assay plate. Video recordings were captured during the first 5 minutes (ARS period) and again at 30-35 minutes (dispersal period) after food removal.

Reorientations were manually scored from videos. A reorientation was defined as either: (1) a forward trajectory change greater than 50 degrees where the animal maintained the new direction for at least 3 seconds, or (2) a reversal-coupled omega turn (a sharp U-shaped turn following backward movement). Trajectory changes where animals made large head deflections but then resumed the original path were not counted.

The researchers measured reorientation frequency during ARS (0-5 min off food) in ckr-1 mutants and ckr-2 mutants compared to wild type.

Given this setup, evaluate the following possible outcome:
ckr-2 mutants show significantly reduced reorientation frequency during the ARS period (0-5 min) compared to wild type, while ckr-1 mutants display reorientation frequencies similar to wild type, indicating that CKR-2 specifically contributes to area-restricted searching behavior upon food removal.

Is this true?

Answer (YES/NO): NO